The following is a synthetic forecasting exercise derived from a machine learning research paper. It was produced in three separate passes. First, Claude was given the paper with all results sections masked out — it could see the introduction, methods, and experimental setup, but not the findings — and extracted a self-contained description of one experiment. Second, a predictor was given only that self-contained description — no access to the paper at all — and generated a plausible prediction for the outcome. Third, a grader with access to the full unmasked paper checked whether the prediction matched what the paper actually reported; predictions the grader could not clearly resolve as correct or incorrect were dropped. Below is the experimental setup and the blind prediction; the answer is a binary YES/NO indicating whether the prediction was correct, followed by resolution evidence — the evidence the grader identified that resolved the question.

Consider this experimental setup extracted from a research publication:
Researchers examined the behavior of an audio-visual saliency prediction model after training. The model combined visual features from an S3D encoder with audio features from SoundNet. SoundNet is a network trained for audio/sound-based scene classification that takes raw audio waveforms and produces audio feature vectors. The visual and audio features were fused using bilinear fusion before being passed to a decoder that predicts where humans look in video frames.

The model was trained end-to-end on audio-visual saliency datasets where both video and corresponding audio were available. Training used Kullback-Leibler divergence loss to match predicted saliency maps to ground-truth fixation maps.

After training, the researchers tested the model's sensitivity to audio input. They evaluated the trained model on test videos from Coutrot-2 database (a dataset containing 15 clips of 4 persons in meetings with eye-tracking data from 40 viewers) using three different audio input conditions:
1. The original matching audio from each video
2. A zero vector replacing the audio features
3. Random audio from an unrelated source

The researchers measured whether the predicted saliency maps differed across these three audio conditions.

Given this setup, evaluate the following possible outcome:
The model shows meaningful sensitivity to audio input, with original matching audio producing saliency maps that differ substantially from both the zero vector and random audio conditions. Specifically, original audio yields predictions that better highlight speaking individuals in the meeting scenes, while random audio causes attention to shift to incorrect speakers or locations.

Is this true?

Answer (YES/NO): NO